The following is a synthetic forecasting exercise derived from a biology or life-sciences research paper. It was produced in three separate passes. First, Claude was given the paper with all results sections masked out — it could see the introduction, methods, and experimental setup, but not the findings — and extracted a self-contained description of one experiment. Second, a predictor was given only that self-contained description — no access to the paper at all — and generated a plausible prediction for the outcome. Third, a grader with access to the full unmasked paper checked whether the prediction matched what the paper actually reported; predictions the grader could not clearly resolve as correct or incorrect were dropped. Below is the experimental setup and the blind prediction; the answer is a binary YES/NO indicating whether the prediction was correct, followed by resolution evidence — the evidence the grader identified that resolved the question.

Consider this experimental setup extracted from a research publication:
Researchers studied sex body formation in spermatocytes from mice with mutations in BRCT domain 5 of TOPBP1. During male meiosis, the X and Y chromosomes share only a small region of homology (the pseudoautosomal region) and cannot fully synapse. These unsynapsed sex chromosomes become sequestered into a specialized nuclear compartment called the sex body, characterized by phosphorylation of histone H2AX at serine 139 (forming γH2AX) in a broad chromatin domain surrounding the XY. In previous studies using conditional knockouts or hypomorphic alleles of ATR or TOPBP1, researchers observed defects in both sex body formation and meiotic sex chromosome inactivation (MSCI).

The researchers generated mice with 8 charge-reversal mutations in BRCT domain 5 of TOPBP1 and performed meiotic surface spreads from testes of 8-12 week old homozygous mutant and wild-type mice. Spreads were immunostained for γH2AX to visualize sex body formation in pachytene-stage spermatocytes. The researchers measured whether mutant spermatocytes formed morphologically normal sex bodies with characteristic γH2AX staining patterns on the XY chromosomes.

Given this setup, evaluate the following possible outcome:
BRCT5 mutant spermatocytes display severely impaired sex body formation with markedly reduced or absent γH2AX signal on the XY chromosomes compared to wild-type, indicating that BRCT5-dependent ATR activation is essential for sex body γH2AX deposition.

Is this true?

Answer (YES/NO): NO